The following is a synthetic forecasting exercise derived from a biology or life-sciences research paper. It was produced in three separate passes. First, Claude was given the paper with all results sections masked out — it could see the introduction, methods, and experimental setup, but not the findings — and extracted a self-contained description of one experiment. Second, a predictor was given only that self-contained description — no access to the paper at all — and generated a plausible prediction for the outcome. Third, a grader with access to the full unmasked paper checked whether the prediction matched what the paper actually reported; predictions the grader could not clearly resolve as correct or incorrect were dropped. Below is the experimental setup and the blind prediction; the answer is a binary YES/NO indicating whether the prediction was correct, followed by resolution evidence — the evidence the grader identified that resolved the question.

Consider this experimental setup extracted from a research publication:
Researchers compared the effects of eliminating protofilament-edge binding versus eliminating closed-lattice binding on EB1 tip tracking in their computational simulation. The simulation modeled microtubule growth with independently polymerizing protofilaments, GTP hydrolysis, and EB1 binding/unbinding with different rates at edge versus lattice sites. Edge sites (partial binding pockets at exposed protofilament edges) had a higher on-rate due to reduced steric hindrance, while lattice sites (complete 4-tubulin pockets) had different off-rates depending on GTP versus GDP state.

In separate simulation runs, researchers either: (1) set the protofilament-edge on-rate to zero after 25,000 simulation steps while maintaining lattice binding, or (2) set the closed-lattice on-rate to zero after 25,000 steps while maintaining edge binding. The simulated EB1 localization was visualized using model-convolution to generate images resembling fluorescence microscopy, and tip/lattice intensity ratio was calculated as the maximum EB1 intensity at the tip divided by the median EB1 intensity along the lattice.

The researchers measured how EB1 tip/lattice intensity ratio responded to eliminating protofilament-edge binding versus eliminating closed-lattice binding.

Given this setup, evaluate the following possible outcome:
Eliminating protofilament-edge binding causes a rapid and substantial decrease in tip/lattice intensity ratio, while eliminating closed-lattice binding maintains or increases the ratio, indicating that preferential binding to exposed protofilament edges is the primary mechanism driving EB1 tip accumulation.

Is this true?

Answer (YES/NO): YES